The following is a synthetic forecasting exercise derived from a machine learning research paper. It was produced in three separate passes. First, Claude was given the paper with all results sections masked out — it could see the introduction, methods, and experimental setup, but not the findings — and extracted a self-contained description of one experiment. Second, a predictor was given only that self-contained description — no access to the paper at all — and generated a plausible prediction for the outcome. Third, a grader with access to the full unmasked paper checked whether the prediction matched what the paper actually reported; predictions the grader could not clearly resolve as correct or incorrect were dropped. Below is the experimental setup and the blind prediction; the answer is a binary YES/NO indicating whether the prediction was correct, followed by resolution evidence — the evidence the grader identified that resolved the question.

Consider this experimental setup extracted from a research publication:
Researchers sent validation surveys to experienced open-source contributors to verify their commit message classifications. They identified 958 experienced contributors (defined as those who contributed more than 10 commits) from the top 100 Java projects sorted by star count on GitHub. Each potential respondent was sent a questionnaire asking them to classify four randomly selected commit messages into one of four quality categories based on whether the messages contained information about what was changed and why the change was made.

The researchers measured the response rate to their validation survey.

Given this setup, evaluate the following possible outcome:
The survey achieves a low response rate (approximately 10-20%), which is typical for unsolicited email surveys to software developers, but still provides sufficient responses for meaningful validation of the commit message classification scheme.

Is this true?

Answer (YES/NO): NO